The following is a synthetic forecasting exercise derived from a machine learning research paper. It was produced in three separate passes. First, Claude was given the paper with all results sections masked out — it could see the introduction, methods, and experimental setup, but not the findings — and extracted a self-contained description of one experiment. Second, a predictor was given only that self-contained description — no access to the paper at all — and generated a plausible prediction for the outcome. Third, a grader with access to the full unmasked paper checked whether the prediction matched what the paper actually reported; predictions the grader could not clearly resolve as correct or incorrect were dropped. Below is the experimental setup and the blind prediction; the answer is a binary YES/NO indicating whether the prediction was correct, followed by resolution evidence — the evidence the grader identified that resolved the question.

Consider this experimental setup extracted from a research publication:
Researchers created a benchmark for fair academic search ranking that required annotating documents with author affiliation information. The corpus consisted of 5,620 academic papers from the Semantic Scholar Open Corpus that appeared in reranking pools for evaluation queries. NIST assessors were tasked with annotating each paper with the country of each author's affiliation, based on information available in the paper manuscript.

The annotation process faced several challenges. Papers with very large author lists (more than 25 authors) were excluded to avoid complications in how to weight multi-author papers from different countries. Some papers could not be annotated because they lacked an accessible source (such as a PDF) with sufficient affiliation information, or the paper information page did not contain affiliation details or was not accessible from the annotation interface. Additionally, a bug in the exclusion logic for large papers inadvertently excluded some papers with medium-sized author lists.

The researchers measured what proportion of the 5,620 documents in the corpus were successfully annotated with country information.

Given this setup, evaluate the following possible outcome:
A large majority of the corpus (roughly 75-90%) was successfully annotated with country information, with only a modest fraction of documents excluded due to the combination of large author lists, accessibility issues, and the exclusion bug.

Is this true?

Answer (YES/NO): NO